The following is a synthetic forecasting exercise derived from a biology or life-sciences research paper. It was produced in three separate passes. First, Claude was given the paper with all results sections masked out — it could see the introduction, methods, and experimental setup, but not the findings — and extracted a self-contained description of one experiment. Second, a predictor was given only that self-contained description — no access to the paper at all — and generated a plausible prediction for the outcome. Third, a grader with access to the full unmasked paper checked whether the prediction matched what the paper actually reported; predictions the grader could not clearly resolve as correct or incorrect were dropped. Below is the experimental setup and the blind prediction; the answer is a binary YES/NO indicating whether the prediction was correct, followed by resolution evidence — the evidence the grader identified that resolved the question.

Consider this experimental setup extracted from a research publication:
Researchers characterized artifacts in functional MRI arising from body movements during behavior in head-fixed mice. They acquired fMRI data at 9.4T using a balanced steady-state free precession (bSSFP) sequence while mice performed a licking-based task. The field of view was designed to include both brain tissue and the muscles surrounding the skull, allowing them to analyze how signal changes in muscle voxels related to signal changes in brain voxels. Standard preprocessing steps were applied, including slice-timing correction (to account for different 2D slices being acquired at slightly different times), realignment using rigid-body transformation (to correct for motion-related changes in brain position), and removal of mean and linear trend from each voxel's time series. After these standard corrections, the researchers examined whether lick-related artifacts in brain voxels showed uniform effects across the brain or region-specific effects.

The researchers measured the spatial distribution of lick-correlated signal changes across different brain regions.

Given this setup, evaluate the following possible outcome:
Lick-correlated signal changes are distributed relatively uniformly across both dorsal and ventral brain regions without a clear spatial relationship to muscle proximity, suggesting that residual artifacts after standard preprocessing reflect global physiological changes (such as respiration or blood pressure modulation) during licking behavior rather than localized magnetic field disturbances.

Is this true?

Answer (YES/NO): NO